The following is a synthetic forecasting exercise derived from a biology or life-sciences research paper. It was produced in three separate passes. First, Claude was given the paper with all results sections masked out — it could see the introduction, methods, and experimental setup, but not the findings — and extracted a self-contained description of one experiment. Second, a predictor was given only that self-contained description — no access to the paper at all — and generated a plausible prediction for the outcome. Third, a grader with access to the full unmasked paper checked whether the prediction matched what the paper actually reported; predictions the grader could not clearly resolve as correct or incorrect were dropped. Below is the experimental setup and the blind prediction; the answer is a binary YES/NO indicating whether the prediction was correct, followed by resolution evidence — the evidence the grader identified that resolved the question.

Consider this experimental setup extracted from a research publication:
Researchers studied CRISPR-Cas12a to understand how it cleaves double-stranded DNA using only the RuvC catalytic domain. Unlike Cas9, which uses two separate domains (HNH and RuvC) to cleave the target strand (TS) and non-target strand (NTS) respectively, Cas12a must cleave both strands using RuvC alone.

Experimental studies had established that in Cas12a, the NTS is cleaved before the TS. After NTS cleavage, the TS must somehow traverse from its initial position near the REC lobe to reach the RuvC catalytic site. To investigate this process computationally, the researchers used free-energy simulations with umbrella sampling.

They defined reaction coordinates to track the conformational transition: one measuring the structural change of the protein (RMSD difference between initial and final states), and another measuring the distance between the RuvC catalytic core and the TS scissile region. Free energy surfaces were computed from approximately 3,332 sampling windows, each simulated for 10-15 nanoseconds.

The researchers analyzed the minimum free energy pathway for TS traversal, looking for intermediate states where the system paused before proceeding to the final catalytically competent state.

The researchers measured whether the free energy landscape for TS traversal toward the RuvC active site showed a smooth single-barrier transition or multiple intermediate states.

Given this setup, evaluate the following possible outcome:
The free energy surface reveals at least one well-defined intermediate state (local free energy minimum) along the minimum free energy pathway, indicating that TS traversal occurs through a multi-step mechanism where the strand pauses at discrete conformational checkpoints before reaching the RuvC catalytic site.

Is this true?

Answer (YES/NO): YES